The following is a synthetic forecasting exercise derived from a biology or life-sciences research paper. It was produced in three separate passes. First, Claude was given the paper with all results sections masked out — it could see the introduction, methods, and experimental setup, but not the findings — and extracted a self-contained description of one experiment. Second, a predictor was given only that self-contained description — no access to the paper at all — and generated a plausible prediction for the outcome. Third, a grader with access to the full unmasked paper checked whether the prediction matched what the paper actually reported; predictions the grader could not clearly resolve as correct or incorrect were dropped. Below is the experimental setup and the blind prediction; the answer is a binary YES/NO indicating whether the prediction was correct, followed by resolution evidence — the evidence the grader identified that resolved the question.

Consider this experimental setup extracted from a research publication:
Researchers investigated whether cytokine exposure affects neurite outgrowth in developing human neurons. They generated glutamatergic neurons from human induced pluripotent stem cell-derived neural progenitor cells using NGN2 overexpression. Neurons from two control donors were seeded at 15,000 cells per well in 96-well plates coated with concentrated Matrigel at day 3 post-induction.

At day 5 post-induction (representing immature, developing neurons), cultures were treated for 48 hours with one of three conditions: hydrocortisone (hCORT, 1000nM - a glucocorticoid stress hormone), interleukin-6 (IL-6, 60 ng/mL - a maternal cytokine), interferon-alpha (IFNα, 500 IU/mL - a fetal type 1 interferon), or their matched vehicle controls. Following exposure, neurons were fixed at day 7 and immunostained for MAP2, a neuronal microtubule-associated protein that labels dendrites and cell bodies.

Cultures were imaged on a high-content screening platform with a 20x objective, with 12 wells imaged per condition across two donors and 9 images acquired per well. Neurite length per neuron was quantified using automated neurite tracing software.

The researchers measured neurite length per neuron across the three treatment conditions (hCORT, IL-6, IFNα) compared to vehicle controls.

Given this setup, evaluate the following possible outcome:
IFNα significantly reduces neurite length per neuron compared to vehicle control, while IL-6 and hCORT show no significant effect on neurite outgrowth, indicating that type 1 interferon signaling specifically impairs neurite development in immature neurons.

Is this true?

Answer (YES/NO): NO